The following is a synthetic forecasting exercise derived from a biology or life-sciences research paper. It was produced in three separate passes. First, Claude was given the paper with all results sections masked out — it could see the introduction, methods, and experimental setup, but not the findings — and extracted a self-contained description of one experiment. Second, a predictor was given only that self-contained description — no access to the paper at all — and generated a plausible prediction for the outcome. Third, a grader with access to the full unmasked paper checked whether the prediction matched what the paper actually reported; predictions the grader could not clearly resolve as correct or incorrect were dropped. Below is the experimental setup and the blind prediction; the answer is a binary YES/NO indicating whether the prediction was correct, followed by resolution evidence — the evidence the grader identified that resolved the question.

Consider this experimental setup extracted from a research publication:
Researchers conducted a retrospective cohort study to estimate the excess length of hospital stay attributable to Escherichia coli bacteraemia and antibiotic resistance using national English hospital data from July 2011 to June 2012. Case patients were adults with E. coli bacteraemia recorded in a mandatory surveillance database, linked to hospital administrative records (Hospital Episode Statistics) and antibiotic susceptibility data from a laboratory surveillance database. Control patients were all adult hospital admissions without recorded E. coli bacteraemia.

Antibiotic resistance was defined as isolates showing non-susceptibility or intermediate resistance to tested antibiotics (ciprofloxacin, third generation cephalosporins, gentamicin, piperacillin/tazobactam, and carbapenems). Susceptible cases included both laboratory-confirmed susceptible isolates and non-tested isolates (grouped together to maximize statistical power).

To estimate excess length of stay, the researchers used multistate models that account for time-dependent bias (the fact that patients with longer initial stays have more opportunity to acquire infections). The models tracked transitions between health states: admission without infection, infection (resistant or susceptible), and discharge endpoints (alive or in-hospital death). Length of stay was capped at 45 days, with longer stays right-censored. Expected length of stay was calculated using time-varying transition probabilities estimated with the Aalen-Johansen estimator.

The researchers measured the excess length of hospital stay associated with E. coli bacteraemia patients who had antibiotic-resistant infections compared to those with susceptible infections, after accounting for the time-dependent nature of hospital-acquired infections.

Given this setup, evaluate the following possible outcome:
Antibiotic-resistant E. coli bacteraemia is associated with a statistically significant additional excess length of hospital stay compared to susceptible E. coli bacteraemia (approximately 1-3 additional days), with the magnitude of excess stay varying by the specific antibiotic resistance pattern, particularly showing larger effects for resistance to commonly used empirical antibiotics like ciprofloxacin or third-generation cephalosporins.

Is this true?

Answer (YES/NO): NO